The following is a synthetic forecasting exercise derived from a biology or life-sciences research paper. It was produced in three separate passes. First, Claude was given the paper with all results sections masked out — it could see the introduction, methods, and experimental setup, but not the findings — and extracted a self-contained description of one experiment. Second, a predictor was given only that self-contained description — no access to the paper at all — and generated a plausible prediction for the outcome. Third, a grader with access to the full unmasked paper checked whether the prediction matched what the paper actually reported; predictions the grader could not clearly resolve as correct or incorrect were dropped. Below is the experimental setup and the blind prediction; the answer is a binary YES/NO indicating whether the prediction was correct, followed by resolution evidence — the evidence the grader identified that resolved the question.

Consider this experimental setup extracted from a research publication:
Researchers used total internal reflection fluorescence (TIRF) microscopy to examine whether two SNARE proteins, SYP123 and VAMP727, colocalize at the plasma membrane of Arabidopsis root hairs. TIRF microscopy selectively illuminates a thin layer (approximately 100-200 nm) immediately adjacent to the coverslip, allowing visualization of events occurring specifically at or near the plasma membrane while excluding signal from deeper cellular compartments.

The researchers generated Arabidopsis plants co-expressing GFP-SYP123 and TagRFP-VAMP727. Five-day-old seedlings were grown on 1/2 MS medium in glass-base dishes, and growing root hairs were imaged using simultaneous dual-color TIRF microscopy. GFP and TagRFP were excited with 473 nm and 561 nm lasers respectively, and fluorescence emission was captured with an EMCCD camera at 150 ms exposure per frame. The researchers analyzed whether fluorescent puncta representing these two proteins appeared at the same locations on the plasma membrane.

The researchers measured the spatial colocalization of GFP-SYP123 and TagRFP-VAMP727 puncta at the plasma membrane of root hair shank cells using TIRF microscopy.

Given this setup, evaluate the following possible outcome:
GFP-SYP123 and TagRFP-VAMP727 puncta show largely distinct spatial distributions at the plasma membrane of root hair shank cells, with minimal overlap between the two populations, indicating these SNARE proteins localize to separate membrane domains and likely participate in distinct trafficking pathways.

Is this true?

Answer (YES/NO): NO